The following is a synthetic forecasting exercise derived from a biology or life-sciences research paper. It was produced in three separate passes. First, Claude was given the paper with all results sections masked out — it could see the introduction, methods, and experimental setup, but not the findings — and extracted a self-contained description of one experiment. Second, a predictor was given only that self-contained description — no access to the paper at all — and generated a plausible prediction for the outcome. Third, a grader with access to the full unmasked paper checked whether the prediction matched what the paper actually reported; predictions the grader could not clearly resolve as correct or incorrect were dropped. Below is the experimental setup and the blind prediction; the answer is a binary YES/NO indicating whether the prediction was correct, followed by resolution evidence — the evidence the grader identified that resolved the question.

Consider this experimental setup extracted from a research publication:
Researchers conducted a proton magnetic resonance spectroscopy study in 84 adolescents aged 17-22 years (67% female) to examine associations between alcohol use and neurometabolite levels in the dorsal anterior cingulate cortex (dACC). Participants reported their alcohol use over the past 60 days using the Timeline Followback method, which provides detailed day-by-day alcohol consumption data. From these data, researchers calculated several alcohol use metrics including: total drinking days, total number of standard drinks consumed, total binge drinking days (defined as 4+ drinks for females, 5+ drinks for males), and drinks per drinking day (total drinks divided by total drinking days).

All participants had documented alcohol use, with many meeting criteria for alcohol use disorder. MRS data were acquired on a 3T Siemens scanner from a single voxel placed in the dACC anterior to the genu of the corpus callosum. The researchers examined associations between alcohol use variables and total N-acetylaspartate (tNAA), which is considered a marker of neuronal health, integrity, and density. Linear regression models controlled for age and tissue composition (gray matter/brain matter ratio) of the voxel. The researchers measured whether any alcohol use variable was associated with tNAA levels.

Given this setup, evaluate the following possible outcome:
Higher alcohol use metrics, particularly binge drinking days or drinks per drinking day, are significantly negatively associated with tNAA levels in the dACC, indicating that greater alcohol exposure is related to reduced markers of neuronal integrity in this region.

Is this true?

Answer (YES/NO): YES